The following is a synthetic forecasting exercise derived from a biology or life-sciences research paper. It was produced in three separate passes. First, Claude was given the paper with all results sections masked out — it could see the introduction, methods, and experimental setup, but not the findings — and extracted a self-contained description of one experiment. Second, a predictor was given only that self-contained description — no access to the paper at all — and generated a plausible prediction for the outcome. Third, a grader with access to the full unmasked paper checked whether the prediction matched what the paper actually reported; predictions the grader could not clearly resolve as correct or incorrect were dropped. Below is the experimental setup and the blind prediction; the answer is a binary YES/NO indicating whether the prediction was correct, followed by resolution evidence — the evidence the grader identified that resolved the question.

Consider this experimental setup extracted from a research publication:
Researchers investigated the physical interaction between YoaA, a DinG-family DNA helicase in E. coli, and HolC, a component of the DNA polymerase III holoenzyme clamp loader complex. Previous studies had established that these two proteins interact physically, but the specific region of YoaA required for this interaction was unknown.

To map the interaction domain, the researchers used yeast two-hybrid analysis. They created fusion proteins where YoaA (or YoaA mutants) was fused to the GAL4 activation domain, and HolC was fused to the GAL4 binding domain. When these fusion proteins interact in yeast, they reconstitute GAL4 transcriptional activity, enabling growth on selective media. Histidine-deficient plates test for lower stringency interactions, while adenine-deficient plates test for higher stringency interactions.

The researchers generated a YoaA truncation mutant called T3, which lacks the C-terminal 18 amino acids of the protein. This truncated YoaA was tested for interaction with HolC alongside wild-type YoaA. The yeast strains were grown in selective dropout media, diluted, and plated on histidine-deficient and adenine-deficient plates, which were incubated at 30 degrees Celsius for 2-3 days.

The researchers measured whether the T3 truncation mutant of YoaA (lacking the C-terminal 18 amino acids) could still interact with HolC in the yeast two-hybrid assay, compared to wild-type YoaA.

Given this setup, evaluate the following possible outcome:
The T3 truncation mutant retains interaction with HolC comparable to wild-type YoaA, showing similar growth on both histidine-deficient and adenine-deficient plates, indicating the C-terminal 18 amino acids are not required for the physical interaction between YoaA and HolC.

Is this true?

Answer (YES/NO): NO